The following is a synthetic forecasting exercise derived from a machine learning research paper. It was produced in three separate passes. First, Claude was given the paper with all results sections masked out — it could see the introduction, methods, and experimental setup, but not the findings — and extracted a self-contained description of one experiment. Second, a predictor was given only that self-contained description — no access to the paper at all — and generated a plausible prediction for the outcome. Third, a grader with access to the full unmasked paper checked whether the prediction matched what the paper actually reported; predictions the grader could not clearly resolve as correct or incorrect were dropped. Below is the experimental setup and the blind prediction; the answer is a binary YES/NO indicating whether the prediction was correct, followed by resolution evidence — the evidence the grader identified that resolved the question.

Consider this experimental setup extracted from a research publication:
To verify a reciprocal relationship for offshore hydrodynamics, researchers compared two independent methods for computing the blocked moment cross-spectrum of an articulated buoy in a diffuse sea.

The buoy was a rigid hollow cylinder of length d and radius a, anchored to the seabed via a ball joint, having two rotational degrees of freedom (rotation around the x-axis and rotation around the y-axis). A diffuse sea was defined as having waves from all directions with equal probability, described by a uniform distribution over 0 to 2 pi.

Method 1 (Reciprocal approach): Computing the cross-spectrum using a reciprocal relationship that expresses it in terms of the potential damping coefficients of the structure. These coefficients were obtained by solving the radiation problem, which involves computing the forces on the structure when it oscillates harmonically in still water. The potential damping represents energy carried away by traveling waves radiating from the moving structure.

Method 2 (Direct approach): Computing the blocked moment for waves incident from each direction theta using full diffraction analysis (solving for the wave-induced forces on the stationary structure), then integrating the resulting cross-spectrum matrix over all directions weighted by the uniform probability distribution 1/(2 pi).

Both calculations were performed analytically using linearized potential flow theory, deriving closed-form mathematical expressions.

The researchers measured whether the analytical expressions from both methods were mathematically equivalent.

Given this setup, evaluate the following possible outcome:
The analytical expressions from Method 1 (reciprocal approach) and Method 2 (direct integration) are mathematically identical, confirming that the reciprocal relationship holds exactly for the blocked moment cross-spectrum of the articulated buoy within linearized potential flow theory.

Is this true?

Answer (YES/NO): YES